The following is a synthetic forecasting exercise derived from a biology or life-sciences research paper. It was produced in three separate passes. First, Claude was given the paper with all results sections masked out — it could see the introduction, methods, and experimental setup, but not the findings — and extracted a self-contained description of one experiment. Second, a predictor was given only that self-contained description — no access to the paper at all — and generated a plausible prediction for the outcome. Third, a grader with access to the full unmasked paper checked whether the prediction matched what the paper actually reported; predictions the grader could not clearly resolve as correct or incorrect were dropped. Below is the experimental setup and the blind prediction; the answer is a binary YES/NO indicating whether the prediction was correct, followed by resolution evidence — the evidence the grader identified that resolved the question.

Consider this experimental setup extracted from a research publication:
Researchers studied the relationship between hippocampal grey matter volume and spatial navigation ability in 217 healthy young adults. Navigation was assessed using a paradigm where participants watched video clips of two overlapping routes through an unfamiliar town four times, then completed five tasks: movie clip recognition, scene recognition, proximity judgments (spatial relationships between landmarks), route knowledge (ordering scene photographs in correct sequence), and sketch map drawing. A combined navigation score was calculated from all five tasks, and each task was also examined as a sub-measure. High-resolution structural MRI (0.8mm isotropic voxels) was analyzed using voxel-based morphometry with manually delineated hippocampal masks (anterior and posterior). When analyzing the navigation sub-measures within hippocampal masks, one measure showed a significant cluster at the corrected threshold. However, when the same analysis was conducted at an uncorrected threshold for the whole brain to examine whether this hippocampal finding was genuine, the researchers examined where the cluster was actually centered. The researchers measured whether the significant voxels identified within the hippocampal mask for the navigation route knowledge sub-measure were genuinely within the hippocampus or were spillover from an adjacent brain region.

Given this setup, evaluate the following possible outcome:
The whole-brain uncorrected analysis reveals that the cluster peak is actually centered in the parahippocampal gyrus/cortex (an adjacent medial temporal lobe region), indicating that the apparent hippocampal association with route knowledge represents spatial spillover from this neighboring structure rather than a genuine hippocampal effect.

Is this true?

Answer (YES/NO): YES